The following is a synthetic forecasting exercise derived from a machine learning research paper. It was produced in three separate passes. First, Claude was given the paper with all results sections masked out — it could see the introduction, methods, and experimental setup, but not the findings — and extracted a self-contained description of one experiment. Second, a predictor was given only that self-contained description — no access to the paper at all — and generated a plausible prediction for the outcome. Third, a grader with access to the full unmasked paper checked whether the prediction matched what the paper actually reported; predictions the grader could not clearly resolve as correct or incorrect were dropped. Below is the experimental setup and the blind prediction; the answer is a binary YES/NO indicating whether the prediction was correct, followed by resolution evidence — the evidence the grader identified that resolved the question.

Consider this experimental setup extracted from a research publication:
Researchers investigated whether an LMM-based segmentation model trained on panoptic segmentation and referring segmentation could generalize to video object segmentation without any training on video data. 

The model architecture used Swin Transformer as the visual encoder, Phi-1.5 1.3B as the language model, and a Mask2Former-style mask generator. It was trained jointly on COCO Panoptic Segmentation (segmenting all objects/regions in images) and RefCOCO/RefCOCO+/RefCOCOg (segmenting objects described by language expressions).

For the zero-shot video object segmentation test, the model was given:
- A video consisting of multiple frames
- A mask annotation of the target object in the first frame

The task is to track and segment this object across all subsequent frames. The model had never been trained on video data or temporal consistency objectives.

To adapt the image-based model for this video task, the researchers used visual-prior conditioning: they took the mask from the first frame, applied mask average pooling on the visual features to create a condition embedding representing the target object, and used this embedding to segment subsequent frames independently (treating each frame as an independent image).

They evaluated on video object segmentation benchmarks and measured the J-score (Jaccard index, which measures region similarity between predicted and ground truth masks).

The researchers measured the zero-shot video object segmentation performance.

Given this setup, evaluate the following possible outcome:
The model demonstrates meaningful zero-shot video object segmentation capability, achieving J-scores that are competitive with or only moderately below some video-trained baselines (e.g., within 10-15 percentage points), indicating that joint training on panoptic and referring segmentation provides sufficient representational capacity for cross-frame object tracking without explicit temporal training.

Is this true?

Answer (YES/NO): NO